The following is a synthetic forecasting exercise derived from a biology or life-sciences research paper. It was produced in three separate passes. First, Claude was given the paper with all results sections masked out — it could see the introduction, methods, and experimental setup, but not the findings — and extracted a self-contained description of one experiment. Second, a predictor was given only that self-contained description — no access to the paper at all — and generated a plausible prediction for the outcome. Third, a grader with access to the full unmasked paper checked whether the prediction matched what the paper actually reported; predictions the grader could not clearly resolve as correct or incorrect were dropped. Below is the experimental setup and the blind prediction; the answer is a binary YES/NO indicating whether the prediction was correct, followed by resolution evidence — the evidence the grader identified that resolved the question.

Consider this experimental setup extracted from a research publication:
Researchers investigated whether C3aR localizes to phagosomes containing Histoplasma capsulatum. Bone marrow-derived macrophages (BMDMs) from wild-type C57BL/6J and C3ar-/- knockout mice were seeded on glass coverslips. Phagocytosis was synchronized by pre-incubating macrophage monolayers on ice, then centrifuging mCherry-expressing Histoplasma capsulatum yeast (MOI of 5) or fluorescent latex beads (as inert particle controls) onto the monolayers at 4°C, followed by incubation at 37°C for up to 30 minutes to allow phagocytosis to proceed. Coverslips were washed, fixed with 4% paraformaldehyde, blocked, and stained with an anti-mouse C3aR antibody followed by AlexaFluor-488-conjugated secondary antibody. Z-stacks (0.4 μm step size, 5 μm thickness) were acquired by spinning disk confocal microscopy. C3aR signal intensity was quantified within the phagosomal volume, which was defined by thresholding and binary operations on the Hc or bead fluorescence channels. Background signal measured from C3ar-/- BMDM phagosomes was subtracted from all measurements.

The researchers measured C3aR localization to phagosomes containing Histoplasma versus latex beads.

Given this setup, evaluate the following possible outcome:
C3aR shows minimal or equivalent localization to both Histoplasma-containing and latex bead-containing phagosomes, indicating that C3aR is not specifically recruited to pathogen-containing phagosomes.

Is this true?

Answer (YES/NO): NO